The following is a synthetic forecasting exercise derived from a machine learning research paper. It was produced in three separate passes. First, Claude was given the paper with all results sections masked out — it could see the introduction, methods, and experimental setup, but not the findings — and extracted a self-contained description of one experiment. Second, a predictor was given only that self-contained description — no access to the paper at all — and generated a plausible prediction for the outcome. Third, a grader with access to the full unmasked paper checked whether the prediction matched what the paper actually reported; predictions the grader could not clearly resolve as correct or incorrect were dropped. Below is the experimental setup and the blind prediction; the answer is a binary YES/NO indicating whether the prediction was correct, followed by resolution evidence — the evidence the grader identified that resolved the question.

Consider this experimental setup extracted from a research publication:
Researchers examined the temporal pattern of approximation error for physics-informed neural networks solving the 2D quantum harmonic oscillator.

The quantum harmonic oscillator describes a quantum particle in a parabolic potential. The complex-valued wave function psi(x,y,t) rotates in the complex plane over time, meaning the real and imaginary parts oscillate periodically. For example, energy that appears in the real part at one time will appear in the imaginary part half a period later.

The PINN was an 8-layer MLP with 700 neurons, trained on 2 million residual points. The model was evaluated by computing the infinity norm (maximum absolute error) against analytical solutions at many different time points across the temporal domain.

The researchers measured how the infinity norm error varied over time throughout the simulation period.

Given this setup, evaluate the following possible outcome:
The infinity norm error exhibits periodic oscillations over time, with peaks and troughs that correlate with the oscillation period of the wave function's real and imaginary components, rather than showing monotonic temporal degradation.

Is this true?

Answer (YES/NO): YES